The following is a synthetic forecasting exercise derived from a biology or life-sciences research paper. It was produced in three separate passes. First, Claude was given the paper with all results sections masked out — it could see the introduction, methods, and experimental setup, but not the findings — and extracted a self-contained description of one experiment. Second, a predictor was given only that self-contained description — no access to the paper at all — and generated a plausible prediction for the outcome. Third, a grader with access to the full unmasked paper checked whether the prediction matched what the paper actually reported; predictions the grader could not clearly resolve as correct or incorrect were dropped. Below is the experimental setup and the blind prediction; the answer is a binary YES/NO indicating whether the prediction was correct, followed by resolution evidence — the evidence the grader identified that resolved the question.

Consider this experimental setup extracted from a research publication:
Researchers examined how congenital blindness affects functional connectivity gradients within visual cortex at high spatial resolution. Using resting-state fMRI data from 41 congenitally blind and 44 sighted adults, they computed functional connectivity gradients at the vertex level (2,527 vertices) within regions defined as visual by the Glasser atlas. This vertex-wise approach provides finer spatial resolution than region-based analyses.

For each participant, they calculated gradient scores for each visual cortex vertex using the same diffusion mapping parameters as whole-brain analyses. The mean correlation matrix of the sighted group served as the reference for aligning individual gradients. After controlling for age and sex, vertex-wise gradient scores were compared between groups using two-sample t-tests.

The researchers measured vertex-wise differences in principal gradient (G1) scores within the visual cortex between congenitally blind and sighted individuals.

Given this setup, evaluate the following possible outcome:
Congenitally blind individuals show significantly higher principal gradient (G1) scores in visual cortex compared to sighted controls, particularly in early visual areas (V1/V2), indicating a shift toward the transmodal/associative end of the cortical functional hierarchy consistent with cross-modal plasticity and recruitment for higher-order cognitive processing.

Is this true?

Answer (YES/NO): NO